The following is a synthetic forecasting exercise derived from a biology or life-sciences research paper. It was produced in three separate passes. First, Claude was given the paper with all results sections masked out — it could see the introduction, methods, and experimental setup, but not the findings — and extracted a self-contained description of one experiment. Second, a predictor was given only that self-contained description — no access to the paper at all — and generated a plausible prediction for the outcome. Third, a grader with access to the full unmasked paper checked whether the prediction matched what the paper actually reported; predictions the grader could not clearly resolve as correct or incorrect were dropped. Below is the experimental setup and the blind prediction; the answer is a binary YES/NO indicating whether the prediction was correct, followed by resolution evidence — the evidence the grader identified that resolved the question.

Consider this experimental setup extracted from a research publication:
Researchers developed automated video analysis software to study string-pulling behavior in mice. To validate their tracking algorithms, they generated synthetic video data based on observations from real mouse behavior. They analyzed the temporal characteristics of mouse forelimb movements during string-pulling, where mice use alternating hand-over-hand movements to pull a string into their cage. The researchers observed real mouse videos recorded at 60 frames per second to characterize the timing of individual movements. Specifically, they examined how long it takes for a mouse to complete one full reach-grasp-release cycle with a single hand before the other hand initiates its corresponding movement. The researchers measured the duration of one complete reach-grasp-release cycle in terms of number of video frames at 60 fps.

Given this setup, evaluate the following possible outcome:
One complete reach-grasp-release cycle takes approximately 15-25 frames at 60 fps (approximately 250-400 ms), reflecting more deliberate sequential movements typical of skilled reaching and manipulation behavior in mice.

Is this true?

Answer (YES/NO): NO